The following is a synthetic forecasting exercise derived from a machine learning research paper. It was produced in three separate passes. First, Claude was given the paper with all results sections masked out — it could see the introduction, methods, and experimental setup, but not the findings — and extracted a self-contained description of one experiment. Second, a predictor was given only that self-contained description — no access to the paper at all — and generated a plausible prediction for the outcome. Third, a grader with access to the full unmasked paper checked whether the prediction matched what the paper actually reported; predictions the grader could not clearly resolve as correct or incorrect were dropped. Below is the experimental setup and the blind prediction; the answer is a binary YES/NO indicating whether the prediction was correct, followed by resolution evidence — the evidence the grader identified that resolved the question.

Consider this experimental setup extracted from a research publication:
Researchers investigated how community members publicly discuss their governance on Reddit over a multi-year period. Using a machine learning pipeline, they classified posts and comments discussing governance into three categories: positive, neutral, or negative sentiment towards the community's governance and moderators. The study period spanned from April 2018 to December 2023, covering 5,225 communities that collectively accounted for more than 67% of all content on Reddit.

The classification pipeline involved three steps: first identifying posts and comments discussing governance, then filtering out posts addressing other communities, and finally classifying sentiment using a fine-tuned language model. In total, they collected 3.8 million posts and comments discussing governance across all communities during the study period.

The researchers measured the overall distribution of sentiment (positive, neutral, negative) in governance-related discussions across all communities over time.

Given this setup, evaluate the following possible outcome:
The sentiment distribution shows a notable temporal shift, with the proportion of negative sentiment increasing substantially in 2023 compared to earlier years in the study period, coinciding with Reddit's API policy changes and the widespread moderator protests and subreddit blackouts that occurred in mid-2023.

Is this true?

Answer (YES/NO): NO